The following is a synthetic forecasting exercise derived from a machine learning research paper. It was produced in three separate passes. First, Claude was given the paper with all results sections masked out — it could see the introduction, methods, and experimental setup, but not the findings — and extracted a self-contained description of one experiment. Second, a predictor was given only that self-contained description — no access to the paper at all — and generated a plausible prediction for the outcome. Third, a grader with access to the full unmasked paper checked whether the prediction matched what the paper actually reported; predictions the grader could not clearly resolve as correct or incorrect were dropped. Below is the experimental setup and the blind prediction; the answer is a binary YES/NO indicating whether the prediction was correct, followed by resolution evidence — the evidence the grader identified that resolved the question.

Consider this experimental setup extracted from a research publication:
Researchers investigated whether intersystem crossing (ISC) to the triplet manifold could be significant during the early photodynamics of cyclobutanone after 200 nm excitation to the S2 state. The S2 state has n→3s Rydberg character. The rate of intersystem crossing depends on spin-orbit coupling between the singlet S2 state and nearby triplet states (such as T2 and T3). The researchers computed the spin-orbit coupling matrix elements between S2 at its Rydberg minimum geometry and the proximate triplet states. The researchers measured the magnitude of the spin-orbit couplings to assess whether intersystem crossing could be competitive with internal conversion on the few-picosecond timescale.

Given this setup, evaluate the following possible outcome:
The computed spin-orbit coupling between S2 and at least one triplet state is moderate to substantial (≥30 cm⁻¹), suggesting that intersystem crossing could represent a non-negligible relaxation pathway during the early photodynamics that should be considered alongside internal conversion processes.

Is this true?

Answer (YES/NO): NO